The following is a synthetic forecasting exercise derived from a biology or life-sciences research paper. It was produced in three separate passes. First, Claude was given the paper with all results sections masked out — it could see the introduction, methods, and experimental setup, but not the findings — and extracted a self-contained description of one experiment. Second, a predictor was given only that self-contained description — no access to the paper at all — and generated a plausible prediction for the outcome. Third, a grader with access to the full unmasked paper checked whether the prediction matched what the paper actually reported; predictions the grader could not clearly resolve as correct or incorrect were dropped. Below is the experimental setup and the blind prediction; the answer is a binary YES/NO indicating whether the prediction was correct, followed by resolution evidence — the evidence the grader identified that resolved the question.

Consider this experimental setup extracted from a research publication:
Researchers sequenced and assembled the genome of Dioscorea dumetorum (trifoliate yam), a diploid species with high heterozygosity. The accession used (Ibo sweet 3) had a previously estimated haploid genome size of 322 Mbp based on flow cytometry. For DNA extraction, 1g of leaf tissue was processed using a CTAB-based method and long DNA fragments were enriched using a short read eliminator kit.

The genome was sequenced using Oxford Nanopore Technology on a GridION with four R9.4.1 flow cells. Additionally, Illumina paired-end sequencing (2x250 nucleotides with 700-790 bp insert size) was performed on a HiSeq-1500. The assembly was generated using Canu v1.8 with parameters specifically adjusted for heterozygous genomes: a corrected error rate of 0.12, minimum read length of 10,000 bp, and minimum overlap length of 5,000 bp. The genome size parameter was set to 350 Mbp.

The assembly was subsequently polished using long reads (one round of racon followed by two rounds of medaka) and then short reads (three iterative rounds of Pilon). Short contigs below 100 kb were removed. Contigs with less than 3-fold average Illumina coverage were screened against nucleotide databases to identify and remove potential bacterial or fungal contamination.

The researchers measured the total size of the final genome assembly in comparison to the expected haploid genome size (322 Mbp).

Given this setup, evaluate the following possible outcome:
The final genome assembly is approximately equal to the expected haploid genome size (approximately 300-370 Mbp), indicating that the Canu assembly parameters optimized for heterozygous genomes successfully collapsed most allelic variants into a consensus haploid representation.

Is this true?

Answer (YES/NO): NO